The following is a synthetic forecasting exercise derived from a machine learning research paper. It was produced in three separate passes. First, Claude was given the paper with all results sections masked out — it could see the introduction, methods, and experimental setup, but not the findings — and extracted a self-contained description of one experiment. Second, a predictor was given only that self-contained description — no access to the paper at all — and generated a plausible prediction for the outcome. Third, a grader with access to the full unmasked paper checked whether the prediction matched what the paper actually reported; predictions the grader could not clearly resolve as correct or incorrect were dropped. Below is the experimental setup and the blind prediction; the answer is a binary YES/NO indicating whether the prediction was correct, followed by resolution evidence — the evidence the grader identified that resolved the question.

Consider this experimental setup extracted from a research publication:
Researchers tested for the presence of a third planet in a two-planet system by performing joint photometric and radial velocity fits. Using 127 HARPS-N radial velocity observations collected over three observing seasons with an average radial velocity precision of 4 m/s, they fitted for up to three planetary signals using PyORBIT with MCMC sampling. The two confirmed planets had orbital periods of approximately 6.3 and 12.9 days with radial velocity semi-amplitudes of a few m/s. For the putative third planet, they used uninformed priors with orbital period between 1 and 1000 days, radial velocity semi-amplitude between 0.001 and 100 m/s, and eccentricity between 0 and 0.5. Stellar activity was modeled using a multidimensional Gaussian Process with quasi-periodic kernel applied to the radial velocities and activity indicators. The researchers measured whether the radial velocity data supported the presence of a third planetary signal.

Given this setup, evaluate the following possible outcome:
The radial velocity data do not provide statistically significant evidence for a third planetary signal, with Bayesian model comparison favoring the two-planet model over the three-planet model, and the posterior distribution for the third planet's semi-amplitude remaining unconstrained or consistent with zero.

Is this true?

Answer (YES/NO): YES